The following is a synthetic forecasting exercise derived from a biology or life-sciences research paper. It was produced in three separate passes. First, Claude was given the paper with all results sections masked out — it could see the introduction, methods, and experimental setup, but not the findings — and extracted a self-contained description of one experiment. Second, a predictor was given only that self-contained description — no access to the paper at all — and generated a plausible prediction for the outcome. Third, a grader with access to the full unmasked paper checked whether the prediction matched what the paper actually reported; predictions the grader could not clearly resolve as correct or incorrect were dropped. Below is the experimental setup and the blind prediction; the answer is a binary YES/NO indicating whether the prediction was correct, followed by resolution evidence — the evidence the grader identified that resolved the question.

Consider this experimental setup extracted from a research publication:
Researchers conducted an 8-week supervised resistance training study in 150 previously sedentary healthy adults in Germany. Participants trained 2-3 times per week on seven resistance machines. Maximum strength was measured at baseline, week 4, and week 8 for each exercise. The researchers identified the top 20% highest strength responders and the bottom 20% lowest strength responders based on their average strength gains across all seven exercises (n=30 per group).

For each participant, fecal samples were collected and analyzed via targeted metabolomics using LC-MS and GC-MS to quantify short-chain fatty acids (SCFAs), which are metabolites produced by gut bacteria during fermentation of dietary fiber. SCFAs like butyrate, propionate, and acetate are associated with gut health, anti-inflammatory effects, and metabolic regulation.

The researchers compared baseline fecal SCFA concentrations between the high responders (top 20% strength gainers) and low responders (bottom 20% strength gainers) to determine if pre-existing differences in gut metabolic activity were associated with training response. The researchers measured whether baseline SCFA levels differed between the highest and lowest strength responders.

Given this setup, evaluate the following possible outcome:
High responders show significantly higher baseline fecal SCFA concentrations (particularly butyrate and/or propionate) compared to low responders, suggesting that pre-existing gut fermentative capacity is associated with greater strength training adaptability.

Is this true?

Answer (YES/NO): NO